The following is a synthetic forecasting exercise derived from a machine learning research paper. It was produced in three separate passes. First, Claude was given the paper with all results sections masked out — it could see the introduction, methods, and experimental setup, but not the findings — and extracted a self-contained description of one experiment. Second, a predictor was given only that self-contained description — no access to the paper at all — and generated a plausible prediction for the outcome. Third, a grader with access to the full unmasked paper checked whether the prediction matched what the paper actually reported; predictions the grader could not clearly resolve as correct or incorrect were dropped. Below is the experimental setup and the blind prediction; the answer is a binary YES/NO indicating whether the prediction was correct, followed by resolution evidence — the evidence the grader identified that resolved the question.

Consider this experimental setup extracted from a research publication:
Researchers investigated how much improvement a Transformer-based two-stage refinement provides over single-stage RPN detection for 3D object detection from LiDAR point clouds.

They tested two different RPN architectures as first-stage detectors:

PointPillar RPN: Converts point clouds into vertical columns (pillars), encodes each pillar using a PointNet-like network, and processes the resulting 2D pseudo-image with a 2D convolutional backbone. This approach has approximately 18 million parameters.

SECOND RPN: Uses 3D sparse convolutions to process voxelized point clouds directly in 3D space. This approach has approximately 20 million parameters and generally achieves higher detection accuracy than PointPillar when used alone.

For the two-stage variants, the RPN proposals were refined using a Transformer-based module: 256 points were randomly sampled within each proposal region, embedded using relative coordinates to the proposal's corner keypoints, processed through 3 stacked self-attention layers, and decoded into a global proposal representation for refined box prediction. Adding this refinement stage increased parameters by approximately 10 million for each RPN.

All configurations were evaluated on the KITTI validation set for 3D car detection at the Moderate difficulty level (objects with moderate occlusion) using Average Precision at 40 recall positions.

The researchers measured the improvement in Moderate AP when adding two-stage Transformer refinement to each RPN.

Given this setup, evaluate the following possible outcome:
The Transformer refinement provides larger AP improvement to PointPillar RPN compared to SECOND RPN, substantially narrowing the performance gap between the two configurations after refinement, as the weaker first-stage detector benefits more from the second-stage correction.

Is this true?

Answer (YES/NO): NO